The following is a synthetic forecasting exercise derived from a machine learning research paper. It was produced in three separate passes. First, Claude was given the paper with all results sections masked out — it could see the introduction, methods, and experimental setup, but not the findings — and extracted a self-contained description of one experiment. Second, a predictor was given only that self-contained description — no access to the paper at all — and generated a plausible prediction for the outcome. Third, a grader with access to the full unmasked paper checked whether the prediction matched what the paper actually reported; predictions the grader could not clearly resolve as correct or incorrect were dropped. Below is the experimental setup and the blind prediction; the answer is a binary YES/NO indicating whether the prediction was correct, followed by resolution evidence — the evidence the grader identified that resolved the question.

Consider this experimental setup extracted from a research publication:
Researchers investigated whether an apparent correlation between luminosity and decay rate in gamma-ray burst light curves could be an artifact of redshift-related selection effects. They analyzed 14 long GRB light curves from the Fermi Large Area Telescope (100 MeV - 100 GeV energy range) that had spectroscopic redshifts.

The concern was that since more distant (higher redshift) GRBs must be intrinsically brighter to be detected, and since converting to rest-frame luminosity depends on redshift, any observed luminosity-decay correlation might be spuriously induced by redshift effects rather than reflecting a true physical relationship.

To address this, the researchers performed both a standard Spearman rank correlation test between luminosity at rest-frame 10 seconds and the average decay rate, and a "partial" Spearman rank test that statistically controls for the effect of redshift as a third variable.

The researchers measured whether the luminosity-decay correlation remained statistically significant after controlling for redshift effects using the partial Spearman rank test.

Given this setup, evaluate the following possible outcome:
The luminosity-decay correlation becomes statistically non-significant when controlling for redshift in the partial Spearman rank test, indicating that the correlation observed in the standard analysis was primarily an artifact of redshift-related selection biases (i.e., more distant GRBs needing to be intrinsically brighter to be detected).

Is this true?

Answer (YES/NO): NO